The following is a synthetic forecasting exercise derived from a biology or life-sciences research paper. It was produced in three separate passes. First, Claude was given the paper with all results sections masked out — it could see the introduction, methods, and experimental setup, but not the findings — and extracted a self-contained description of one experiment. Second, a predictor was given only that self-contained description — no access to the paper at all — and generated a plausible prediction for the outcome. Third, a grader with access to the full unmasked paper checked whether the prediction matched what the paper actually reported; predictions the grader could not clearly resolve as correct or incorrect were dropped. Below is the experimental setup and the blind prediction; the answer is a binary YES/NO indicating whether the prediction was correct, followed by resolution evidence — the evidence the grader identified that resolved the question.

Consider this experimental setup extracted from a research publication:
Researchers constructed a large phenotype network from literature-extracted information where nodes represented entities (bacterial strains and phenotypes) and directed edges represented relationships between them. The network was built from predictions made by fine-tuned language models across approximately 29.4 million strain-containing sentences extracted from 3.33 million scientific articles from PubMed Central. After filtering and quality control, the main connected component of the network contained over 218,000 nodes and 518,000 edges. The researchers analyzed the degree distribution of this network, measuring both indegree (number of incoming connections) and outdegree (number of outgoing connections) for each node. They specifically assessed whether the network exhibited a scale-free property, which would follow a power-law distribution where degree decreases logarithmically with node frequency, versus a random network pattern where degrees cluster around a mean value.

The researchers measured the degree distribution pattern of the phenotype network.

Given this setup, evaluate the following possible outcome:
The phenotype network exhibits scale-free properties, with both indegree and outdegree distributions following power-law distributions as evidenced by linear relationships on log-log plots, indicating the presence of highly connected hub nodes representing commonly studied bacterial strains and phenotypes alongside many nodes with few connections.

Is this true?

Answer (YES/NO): YES